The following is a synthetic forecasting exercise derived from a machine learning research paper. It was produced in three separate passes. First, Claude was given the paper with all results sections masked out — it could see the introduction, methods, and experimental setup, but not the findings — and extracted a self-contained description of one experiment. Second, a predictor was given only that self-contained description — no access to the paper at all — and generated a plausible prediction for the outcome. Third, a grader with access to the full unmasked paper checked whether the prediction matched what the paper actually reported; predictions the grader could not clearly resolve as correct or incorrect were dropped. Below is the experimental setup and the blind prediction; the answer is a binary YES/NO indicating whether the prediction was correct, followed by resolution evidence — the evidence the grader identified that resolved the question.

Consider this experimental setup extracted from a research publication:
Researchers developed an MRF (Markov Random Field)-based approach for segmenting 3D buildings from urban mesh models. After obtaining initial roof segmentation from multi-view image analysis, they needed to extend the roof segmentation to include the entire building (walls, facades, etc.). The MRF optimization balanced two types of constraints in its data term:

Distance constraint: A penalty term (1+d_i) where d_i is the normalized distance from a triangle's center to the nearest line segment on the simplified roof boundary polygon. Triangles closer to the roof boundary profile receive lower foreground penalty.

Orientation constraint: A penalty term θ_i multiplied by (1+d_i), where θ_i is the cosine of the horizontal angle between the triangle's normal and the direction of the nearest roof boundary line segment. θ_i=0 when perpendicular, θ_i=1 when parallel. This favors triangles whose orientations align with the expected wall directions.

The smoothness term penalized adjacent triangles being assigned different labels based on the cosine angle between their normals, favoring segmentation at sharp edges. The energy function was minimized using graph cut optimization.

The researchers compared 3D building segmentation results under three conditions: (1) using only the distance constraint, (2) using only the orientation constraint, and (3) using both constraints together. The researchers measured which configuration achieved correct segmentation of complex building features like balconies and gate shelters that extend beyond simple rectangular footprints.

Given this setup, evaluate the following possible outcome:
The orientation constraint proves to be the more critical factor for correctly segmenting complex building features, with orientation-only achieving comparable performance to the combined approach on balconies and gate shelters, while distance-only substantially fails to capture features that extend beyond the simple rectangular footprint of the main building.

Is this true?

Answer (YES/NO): NO